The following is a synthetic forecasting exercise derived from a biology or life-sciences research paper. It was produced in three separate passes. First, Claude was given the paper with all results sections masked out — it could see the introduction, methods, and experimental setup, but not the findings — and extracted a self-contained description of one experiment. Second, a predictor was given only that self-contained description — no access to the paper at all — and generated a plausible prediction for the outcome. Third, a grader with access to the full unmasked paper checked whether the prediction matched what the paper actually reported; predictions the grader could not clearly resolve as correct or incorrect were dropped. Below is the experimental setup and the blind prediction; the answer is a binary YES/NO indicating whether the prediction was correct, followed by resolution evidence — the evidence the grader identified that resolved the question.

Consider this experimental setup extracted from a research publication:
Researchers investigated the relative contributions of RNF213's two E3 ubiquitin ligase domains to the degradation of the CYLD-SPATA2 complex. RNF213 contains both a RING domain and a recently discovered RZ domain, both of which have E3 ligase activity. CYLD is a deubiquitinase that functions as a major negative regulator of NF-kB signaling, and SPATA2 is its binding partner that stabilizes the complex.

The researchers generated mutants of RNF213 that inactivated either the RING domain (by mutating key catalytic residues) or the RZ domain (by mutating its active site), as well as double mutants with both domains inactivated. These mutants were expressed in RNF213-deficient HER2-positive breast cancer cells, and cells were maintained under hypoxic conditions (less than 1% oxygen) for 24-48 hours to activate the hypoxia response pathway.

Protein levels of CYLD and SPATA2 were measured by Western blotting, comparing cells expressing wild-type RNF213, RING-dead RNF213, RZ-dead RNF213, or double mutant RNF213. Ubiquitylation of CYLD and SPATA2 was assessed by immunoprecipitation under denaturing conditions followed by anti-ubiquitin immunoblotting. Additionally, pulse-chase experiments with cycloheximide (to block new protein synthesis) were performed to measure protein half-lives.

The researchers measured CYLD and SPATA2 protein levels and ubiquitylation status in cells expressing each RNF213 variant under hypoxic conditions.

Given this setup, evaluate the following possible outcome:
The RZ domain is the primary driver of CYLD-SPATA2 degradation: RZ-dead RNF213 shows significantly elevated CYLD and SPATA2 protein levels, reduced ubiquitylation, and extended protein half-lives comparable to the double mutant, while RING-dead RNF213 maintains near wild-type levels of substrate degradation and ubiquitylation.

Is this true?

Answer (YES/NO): NO